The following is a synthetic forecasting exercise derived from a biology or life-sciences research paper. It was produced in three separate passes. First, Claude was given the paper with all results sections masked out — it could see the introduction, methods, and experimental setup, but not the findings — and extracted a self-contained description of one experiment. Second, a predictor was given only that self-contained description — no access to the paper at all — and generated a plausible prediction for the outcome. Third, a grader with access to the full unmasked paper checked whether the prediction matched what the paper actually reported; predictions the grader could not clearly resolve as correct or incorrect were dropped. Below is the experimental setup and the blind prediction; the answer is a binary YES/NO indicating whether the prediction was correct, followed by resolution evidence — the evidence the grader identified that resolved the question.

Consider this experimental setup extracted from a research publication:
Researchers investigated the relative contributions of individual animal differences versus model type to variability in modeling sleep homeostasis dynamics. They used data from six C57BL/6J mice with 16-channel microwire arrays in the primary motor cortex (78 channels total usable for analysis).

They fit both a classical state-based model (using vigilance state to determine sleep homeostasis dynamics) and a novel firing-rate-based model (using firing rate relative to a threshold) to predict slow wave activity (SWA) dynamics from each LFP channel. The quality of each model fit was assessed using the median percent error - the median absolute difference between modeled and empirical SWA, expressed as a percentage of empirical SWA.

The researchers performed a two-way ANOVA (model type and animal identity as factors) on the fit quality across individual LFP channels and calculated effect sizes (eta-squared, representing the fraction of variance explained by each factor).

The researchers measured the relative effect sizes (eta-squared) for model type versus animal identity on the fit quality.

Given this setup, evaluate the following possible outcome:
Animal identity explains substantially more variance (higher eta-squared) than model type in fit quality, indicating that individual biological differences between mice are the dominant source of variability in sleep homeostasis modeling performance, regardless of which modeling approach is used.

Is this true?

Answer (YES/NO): YES